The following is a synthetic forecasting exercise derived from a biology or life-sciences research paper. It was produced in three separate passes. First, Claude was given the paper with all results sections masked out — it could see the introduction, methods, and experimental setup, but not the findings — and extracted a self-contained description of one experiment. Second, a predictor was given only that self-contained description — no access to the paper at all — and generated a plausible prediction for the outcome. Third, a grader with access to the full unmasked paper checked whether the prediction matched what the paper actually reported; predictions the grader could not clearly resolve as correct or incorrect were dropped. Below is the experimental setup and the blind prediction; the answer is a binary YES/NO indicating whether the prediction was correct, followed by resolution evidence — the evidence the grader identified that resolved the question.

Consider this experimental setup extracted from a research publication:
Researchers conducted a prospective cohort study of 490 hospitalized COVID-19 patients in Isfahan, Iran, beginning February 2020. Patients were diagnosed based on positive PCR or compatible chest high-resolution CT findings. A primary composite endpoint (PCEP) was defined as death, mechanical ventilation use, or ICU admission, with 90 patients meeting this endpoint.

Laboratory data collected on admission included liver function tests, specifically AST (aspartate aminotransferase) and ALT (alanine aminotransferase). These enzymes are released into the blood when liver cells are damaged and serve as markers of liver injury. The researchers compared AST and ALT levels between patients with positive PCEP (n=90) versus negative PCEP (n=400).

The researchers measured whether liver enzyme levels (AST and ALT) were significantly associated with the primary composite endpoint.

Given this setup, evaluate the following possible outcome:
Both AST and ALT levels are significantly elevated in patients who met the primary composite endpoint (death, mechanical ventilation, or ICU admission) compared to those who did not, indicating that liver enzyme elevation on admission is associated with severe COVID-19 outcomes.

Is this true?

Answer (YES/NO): YES